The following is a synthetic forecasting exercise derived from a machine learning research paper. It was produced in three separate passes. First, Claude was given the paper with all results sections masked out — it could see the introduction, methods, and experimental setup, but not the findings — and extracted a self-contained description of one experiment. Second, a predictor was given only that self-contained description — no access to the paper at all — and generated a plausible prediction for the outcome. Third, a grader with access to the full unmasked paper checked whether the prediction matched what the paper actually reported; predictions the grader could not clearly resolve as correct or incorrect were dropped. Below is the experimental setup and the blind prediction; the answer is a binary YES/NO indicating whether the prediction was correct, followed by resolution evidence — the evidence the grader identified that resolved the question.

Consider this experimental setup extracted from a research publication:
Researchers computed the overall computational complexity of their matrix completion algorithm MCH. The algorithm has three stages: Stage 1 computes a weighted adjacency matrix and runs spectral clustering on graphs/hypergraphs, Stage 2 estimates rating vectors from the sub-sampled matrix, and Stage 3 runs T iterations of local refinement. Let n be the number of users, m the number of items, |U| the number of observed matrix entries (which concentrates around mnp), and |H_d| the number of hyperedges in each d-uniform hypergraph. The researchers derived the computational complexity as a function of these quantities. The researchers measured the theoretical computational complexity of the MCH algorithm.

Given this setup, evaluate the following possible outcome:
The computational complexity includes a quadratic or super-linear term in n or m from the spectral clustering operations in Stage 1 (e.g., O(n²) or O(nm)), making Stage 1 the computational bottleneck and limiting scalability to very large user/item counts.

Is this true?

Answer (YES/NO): YES